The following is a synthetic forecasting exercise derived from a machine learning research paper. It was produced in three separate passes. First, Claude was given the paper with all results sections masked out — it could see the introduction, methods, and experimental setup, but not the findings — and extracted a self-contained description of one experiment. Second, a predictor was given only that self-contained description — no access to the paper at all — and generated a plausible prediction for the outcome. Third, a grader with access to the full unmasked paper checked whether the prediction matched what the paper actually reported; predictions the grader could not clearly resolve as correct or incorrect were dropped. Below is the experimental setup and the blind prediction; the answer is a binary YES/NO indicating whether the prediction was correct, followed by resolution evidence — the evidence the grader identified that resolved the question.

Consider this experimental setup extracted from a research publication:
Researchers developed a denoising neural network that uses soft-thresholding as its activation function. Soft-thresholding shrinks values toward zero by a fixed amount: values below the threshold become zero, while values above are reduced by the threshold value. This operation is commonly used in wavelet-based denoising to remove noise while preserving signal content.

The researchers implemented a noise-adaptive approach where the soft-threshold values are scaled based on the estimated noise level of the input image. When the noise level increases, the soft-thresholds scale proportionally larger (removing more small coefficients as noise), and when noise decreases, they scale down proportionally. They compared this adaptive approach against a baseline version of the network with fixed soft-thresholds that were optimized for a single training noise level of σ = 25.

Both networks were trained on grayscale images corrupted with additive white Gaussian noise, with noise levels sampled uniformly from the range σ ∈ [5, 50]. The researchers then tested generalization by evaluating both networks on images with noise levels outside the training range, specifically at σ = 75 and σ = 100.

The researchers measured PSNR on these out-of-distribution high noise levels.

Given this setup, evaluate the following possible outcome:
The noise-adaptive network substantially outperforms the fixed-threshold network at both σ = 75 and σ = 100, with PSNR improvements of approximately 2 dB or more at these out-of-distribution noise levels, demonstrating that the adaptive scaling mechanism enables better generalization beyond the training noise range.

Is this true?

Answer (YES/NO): YES